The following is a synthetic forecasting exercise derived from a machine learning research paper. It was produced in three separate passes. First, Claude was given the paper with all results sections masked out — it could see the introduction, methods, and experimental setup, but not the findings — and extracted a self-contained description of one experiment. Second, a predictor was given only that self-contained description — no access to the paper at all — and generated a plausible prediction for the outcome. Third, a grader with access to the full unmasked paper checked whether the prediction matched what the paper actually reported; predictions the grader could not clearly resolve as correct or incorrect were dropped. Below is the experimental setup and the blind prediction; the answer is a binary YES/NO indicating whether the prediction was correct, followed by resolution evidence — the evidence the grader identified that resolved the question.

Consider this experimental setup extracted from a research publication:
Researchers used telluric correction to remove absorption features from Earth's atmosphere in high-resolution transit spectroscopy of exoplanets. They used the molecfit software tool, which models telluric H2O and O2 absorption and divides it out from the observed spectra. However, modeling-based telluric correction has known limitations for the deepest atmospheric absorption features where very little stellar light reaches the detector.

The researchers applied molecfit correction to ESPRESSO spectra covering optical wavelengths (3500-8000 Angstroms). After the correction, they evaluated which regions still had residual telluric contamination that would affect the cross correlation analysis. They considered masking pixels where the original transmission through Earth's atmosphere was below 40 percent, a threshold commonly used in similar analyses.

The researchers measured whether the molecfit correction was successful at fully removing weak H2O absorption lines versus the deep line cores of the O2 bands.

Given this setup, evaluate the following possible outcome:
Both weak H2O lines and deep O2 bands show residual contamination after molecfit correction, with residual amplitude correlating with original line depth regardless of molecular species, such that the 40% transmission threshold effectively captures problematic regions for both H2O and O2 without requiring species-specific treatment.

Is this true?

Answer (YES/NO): NO